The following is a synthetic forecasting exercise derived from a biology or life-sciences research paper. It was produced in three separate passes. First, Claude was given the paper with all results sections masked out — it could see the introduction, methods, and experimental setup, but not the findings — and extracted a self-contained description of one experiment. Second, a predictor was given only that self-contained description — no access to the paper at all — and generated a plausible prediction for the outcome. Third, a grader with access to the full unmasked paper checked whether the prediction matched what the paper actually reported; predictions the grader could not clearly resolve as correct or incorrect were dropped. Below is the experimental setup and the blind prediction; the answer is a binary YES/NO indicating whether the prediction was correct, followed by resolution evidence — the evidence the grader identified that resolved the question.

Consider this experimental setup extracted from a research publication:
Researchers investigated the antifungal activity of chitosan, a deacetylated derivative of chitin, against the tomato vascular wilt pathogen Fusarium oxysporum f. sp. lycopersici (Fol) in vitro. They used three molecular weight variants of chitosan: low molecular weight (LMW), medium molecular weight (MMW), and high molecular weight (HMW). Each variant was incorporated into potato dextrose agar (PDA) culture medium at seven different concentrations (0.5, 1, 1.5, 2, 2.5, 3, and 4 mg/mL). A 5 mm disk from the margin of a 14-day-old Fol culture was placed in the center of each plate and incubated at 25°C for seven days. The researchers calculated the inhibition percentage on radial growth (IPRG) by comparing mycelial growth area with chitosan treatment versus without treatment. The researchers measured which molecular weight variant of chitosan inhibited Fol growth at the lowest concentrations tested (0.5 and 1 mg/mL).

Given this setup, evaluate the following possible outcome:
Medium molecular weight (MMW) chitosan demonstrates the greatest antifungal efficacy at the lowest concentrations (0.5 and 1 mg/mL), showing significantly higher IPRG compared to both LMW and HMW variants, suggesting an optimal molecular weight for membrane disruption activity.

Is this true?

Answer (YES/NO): NO